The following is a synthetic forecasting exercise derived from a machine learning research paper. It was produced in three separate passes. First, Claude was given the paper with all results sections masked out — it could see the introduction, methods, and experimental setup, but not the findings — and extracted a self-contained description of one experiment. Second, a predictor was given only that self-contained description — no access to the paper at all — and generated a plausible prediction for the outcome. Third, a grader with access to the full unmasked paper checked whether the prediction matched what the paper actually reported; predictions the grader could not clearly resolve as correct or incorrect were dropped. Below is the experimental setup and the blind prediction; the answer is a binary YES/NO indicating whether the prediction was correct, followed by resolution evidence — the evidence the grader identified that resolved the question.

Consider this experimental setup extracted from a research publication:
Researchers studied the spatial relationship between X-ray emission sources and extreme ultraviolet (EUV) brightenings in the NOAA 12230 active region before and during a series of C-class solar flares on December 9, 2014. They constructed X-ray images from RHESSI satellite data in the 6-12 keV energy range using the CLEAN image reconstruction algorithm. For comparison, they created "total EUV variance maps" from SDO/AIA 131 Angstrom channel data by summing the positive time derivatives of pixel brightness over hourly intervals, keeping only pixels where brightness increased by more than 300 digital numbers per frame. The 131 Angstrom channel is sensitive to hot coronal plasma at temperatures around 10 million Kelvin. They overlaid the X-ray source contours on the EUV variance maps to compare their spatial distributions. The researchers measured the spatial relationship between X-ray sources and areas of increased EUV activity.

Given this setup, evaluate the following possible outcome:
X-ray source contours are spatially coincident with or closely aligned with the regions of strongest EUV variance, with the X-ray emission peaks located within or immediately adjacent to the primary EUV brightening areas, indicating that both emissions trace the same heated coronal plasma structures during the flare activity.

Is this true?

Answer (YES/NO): YES